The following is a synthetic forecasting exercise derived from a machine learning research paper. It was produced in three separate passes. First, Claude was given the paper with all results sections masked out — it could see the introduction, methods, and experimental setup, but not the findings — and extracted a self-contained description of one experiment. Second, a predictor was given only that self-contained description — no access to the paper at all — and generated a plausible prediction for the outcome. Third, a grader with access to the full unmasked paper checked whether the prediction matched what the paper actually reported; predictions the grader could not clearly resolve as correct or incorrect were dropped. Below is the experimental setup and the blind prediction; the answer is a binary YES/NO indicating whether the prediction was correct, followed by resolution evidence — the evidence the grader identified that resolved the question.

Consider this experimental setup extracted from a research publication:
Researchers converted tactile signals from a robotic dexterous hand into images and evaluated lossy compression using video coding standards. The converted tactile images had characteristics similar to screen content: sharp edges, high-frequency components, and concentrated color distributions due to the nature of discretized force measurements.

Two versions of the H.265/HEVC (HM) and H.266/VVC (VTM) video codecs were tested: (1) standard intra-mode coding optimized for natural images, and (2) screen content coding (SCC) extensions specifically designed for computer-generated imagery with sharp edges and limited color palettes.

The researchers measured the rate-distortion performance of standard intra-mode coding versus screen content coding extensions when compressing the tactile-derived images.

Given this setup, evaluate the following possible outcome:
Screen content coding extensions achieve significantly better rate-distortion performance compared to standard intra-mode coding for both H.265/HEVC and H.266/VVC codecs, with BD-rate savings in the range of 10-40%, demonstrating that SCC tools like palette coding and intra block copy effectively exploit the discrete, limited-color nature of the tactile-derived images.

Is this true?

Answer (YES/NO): NO